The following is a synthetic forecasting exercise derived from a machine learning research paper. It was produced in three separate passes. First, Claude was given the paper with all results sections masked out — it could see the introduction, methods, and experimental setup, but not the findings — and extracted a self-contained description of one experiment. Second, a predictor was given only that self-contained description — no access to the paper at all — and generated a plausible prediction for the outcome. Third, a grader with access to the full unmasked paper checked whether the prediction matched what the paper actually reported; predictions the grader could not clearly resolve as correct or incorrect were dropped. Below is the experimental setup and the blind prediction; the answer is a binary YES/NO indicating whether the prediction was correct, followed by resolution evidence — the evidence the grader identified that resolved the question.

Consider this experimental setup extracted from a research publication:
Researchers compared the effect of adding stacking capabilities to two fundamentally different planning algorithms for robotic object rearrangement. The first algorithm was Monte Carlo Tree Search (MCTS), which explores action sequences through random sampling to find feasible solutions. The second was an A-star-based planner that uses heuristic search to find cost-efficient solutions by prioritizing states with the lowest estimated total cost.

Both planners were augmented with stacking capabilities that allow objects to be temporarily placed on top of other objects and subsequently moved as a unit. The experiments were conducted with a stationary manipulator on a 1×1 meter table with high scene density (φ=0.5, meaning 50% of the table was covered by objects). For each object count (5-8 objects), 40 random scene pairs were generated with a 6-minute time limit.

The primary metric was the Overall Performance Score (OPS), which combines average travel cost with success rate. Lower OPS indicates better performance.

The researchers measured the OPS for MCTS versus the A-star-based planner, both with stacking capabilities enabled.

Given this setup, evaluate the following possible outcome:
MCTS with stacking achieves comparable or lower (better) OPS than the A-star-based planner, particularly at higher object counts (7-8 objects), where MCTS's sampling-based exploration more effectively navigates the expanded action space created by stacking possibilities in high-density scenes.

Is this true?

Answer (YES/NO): NO